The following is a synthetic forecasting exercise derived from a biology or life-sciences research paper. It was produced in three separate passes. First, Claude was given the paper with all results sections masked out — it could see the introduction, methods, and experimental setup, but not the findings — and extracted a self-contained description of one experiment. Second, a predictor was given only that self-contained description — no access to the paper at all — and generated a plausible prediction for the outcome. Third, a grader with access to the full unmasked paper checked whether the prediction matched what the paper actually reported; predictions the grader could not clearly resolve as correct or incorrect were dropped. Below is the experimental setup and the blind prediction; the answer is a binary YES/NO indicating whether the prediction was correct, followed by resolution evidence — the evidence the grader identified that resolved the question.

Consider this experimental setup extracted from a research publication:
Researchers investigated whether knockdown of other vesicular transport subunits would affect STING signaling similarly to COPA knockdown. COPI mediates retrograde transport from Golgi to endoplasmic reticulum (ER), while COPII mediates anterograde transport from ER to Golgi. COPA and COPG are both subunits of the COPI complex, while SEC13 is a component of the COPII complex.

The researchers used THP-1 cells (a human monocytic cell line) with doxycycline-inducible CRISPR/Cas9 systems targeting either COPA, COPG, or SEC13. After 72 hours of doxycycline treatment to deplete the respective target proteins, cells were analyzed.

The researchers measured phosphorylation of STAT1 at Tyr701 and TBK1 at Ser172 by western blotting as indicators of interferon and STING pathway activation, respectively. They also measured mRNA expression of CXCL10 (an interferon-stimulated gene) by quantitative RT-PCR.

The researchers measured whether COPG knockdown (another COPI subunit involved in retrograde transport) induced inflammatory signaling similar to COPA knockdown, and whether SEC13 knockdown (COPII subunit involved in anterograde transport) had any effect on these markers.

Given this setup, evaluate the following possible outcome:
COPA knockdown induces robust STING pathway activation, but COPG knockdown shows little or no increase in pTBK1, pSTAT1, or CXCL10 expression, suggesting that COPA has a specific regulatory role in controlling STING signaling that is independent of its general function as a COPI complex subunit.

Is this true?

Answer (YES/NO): NO